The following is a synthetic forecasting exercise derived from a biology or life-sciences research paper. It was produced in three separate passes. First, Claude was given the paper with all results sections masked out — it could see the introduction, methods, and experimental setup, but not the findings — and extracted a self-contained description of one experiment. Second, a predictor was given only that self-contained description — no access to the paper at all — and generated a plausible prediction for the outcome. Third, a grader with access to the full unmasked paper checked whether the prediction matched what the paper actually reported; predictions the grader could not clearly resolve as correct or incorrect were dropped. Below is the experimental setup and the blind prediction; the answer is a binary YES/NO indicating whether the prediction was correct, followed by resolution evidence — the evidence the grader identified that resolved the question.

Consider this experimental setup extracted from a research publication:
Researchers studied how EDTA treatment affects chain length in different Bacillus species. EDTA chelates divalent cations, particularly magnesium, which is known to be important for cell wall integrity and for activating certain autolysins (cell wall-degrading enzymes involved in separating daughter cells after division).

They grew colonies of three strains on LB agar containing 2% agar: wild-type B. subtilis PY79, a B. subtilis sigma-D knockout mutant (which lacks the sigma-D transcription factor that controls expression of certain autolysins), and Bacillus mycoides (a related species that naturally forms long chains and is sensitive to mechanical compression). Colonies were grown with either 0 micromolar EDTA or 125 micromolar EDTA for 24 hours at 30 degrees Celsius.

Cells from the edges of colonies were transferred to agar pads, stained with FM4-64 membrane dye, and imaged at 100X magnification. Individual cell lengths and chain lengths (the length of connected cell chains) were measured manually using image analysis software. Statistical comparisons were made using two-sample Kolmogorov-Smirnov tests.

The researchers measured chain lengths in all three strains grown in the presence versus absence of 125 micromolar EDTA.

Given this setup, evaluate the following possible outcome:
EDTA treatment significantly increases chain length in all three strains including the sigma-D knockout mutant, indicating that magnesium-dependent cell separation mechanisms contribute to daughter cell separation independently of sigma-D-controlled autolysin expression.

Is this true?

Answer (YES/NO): NO